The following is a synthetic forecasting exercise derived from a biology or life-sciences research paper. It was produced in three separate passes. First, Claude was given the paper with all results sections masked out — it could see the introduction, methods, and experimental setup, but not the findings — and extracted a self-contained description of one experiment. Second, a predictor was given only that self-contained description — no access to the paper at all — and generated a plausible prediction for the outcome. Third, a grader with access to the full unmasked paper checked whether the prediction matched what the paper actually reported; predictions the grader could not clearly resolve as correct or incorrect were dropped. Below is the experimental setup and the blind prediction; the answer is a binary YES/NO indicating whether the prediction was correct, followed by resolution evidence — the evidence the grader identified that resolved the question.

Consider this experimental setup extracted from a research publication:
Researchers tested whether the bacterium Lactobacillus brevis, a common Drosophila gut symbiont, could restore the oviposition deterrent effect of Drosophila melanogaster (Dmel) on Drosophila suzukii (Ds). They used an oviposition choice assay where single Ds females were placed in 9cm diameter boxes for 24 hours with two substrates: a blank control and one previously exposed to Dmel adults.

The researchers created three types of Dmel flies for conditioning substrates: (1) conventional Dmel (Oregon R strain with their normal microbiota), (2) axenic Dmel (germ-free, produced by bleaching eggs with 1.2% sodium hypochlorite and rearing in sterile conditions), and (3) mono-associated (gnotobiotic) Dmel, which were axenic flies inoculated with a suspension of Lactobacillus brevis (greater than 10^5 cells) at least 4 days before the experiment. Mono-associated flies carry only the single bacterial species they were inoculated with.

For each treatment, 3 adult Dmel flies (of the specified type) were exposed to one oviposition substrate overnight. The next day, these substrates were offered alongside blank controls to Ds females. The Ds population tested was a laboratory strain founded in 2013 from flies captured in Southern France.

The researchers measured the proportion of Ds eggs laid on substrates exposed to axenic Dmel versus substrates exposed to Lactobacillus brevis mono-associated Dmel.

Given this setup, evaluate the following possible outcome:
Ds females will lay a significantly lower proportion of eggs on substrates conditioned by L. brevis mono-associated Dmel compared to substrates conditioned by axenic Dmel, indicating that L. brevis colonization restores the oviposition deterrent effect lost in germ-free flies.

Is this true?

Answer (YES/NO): YES